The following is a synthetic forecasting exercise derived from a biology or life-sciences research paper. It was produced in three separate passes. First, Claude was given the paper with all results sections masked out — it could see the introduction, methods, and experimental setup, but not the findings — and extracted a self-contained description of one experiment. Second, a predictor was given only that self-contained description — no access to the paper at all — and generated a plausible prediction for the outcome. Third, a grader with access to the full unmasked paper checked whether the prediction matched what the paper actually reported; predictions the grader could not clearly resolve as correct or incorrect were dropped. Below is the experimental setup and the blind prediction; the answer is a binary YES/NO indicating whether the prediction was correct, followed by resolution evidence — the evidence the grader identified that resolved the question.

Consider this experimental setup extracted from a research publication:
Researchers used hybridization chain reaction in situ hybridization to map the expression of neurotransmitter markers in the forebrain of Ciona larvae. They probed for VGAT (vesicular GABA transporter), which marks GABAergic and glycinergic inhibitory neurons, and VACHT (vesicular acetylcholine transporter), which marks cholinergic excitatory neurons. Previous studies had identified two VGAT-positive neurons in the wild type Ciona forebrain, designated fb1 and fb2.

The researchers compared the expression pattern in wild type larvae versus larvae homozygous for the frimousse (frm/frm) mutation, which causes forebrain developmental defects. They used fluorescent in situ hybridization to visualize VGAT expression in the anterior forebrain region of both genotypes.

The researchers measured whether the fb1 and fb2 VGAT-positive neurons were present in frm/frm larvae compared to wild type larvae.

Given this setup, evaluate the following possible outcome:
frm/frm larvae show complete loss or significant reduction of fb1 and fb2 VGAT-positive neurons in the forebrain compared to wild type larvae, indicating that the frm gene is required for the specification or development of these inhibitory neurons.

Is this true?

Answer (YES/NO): YES